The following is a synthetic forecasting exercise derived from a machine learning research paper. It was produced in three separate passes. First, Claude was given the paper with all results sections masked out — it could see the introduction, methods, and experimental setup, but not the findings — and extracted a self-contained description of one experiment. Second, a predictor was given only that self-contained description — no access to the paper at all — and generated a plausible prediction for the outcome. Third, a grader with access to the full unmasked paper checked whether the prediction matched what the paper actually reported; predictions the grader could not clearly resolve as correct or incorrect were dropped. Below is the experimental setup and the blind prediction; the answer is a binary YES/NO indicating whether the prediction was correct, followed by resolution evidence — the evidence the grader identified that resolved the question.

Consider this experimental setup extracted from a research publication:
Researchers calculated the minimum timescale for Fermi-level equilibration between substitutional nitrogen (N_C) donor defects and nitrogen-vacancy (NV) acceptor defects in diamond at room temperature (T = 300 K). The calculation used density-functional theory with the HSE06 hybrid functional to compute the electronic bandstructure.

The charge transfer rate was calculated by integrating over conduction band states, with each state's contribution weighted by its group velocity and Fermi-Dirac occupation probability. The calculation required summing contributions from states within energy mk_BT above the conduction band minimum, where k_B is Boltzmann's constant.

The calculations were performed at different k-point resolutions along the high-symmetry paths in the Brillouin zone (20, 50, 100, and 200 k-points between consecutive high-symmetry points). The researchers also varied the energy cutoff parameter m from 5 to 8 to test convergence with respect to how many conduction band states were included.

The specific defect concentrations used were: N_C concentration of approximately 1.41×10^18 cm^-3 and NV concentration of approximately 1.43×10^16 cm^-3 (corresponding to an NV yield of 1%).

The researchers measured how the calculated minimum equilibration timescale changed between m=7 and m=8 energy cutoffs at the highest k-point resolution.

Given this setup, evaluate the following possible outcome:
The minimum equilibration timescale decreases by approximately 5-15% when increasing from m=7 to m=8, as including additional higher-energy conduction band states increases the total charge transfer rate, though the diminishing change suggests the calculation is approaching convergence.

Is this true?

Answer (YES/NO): NO